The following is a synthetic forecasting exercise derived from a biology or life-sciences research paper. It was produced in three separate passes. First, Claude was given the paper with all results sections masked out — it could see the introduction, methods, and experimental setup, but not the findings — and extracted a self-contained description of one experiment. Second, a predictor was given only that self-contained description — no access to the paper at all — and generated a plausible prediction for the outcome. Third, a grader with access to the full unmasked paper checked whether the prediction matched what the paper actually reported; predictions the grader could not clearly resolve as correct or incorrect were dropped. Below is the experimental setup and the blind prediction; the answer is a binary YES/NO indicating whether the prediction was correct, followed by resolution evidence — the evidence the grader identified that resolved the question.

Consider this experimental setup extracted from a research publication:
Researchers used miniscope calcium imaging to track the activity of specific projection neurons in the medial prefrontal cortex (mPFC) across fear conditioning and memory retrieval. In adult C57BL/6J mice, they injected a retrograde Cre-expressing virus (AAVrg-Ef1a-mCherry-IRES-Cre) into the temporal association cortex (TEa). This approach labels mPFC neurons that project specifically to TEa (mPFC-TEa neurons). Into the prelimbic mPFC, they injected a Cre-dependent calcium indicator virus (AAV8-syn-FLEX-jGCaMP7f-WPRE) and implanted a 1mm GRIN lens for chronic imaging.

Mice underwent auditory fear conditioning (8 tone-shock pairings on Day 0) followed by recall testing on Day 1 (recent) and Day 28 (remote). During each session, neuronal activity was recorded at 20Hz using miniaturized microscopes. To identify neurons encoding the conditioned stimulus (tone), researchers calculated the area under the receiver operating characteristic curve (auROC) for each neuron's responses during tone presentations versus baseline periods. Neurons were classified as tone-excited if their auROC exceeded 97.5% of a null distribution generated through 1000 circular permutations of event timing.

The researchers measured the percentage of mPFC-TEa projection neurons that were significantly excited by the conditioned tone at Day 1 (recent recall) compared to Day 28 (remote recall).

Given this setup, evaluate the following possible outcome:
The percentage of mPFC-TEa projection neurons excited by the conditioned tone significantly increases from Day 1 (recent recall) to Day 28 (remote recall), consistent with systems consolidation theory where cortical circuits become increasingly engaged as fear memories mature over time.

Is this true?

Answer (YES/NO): YES